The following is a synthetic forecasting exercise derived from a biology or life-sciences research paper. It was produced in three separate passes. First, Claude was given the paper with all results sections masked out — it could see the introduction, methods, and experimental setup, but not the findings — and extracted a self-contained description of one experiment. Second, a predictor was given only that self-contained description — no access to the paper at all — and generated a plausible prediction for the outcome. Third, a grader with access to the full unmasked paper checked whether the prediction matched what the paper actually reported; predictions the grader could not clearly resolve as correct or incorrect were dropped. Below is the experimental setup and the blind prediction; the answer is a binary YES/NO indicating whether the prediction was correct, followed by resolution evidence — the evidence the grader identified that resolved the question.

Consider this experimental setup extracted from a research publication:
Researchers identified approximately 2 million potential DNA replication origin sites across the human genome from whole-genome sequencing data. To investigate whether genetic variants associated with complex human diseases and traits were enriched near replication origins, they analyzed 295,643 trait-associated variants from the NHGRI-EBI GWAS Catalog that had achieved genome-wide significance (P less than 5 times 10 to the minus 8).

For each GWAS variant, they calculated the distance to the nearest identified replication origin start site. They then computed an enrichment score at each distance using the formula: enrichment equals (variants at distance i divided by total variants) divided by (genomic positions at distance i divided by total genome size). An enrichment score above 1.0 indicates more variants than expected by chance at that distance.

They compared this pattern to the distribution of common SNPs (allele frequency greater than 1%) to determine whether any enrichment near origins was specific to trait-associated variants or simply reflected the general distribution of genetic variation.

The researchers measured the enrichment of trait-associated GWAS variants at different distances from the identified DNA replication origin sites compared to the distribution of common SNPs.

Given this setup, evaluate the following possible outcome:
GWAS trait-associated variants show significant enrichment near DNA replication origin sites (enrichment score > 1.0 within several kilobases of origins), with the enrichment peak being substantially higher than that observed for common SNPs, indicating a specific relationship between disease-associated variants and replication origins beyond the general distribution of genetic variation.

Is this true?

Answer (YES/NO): YES